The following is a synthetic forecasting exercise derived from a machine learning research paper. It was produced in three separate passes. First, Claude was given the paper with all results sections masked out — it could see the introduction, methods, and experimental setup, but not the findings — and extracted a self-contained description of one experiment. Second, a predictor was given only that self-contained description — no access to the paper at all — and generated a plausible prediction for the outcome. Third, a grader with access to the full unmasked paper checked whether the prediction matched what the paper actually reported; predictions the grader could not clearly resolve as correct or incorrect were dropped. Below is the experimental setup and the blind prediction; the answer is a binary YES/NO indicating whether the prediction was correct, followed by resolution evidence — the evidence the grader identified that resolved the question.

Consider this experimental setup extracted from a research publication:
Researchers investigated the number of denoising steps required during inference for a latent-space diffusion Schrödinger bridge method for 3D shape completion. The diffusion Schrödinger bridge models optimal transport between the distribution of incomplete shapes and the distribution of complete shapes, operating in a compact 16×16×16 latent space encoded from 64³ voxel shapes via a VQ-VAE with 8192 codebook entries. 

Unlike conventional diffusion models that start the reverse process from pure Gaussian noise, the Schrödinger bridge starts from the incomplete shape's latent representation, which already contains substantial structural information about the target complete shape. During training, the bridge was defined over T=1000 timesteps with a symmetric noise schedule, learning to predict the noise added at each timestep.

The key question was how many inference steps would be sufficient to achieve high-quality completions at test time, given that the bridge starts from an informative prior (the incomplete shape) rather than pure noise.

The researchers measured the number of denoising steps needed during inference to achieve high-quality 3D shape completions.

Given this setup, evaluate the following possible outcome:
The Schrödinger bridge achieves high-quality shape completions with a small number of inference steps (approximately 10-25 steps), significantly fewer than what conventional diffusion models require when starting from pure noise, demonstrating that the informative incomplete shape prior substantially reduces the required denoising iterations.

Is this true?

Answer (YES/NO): NO